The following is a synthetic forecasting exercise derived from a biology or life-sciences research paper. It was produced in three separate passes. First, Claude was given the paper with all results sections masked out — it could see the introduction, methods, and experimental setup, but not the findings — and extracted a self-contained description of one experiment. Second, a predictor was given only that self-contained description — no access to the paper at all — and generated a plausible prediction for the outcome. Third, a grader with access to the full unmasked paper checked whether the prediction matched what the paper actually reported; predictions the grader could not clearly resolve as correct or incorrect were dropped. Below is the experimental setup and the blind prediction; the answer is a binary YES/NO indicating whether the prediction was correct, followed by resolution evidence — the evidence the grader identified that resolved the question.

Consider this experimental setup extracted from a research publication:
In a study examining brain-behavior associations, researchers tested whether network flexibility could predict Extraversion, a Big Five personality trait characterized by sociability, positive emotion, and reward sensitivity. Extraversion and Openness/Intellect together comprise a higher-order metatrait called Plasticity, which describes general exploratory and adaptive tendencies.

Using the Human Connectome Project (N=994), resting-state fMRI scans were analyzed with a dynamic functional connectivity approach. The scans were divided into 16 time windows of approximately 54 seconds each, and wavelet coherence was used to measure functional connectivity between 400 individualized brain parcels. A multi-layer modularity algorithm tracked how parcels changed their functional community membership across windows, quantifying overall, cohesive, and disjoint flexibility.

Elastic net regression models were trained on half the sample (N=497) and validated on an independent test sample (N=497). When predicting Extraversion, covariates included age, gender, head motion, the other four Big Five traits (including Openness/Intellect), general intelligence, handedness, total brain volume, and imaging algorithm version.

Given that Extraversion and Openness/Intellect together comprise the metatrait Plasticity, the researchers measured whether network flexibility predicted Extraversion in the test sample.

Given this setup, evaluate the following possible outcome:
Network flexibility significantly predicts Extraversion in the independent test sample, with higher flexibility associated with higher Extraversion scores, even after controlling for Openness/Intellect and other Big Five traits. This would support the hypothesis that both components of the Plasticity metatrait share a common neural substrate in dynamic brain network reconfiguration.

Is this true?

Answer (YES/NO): NO